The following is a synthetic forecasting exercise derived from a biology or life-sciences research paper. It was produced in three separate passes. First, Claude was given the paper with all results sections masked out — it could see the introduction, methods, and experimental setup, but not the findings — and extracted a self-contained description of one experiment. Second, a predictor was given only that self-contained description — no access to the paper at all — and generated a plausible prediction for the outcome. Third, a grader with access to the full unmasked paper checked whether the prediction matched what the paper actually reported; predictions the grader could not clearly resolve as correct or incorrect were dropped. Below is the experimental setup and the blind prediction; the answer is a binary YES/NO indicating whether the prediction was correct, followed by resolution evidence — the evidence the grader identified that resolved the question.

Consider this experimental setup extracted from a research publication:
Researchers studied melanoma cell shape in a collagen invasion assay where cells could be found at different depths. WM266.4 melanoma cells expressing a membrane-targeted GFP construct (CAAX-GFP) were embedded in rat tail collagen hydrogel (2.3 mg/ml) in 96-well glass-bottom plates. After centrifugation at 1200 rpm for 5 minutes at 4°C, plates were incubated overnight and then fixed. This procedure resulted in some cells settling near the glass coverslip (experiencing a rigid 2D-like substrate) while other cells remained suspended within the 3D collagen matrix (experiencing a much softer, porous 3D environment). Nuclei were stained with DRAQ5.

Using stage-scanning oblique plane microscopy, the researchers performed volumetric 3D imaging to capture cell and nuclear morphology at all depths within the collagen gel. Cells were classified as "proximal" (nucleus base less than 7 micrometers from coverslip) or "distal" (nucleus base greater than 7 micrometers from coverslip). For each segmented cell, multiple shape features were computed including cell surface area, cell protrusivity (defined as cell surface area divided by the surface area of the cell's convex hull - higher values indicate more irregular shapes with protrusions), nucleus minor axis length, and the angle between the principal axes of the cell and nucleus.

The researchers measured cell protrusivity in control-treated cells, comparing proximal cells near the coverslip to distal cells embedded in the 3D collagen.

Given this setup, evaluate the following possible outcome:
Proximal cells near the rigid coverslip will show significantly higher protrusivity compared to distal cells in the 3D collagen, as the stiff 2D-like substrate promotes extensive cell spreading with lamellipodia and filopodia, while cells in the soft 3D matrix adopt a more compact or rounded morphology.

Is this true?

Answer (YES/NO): YES